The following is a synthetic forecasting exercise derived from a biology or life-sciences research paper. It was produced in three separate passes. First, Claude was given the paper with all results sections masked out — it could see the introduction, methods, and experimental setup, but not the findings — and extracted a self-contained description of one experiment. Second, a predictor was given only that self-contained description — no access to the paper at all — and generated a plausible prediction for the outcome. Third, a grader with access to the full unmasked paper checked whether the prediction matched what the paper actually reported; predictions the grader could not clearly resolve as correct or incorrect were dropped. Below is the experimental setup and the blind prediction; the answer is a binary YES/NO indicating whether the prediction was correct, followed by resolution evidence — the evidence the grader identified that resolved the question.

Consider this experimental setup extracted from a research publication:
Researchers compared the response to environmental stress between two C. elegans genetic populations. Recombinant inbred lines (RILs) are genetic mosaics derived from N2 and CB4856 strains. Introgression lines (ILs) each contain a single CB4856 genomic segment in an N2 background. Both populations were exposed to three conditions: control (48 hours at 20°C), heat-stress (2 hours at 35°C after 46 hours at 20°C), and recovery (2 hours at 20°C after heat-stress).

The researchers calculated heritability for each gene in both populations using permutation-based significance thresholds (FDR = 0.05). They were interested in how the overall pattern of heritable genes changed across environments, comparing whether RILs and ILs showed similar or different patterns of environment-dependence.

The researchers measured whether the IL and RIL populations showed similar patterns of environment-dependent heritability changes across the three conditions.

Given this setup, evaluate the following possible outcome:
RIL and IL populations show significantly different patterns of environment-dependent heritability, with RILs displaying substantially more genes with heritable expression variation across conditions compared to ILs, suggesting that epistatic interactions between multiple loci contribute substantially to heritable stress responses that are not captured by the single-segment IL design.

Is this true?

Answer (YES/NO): NO